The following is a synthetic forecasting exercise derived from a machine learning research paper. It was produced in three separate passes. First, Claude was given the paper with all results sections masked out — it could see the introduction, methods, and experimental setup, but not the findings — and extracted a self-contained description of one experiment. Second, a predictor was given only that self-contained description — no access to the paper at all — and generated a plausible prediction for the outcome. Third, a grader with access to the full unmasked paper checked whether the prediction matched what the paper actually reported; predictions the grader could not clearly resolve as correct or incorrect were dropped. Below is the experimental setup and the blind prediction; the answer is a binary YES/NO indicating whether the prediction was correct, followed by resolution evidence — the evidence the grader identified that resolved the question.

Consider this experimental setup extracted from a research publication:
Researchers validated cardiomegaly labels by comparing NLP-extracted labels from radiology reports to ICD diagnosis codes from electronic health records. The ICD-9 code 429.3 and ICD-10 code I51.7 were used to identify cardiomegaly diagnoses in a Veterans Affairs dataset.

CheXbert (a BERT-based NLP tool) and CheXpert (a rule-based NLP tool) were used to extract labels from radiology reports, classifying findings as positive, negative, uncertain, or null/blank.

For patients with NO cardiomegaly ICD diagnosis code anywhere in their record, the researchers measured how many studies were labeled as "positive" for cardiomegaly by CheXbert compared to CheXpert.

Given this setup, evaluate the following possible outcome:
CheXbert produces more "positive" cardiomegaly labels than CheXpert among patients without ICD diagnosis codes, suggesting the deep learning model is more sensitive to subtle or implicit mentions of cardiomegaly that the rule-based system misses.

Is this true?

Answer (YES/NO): NO